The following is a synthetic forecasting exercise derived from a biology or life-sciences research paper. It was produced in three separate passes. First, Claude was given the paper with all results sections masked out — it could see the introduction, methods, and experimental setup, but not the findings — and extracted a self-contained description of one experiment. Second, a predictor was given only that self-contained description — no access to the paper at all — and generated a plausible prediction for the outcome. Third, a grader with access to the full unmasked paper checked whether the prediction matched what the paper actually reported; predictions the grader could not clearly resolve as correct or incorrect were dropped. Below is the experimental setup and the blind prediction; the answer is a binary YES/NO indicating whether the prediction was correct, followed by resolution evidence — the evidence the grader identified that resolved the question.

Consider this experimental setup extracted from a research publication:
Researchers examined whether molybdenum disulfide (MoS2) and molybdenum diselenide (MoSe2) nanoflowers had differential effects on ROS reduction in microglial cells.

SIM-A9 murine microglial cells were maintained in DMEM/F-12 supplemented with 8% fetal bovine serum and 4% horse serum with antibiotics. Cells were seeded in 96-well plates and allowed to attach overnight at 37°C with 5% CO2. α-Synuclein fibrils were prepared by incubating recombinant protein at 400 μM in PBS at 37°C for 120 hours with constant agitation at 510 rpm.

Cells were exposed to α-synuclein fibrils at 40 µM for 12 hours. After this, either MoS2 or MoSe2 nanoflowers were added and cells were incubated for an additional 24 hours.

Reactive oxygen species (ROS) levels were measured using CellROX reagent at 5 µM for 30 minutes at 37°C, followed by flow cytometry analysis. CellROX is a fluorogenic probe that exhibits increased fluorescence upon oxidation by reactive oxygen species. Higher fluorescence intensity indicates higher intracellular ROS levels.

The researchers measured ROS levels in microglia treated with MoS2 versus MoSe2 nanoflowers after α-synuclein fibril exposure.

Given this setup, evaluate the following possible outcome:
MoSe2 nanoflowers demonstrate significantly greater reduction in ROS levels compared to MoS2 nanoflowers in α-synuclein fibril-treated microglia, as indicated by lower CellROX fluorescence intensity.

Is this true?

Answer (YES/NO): YES